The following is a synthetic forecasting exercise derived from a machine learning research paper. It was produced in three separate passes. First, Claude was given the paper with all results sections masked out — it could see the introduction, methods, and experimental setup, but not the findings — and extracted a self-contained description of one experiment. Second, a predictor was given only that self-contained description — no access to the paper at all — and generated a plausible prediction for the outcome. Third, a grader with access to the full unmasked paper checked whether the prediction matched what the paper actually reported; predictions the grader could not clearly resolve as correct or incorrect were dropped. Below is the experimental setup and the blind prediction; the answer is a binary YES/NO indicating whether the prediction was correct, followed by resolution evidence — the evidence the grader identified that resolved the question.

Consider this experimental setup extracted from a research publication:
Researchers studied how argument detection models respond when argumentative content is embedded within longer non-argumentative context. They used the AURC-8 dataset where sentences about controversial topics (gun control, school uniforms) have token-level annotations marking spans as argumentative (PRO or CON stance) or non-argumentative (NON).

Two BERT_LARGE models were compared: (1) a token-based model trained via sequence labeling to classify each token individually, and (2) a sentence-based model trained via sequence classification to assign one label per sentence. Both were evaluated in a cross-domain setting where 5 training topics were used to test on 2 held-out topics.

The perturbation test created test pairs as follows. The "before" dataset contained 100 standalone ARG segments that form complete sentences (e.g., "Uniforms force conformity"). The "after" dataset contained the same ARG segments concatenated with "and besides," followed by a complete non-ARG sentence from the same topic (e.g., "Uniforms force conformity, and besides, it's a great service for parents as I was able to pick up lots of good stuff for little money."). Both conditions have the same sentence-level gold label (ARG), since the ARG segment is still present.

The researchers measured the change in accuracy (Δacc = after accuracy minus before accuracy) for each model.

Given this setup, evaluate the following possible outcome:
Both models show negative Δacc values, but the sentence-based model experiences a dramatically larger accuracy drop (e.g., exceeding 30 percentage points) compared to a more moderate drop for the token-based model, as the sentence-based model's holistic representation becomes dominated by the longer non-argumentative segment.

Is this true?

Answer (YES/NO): NO